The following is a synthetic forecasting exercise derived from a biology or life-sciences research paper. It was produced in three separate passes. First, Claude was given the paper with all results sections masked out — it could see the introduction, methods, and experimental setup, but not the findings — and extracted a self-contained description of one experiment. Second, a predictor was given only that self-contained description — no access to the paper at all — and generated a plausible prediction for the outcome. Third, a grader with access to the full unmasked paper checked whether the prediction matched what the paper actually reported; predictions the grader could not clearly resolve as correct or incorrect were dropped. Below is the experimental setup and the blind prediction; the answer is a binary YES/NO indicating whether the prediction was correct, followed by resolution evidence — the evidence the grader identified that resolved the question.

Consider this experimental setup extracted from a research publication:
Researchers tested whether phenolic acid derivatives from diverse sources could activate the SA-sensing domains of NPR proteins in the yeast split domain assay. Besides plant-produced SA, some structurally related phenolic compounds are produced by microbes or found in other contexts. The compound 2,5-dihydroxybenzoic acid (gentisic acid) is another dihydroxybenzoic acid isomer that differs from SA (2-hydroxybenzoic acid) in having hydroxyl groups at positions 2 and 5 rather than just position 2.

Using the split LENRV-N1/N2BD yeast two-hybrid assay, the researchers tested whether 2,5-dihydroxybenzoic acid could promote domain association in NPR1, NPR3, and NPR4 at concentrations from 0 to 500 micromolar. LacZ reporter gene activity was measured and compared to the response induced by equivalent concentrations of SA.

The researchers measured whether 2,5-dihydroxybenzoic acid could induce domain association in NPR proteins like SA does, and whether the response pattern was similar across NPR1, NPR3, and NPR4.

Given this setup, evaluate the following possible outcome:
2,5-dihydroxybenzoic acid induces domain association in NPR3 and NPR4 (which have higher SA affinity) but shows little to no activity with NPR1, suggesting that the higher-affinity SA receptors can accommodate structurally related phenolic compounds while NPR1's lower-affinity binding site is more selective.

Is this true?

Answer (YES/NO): NO